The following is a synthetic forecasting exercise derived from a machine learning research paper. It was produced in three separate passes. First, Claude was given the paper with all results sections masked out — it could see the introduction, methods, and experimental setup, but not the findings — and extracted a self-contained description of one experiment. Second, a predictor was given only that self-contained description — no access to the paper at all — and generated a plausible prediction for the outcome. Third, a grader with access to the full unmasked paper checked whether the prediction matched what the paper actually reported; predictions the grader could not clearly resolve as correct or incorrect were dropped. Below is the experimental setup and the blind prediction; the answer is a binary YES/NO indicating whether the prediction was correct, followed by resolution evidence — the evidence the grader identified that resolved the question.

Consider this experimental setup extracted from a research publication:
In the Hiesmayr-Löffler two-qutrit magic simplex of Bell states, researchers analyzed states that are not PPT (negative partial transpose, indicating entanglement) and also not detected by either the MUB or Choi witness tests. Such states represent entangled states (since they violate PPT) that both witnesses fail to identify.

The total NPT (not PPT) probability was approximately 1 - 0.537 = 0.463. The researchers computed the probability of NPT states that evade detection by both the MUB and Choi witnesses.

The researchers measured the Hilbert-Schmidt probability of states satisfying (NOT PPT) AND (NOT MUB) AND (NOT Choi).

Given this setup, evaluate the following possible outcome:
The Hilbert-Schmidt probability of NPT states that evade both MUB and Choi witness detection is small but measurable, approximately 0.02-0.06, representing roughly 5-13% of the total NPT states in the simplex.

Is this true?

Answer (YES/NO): NO